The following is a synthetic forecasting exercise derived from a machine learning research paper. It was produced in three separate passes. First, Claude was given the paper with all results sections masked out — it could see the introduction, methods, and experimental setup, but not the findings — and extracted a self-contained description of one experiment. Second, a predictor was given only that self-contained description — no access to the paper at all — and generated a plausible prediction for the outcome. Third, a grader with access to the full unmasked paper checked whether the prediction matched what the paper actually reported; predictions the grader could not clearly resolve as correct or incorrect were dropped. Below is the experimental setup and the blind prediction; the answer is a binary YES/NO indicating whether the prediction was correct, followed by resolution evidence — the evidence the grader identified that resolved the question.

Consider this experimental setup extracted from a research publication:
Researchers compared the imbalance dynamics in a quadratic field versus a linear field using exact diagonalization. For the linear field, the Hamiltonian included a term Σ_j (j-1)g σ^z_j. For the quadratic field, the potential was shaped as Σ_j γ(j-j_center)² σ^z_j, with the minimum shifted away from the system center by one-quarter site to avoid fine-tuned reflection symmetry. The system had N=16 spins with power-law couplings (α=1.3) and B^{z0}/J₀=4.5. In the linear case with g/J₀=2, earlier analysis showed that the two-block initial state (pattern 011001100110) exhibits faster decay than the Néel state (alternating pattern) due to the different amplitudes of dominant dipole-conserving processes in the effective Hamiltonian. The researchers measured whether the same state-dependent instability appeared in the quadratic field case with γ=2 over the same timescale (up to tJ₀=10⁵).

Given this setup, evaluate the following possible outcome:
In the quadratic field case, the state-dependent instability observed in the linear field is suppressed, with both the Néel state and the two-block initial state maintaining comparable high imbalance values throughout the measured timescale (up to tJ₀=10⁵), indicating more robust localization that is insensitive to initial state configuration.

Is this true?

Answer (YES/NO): YES